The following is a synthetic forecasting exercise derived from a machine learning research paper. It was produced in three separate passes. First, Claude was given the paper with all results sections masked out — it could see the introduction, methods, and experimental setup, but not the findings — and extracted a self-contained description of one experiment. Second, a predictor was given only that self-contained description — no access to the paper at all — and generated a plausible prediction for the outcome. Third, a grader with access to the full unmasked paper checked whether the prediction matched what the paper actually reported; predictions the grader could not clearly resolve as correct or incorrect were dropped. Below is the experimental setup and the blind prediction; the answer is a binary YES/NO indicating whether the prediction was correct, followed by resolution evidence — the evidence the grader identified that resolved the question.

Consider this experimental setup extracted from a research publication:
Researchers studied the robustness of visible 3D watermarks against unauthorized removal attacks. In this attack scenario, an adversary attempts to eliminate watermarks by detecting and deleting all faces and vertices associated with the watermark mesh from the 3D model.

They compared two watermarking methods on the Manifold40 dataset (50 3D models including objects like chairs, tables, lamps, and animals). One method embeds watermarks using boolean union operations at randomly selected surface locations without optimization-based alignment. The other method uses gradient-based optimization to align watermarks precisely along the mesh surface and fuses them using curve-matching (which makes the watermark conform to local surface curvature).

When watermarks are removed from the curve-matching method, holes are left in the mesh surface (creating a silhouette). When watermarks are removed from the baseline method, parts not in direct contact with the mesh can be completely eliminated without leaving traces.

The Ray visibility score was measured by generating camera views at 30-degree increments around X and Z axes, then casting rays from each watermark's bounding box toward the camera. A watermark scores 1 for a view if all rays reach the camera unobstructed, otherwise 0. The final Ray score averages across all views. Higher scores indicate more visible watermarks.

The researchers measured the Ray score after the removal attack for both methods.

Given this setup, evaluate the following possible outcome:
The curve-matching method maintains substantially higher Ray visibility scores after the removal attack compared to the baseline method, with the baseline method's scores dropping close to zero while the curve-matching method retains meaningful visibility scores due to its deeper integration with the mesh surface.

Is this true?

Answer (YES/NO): NO